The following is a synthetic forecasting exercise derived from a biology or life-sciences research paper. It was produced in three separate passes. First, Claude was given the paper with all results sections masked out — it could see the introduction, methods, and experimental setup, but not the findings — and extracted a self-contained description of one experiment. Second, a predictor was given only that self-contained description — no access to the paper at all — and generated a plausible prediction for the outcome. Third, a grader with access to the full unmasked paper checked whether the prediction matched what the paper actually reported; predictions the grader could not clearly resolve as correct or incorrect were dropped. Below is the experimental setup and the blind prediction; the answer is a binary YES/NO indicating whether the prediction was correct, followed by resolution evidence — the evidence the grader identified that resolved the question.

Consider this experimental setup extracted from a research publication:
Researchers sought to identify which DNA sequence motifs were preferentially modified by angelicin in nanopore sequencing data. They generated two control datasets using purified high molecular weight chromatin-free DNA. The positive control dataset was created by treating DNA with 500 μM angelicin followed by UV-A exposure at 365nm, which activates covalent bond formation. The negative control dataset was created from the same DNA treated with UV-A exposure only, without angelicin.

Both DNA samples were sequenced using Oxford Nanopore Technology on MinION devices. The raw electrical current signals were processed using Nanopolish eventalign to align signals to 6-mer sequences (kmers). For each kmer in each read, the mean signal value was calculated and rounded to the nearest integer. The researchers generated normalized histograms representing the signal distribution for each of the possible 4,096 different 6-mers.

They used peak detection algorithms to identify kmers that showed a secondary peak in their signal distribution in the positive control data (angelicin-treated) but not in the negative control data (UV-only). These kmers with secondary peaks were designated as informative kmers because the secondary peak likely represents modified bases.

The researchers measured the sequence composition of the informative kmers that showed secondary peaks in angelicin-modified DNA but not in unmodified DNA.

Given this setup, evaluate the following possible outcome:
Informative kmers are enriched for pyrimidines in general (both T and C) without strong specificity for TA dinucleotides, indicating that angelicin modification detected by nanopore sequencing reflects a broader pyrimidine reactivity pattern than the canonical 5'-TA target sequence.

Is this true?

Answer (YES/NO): NO